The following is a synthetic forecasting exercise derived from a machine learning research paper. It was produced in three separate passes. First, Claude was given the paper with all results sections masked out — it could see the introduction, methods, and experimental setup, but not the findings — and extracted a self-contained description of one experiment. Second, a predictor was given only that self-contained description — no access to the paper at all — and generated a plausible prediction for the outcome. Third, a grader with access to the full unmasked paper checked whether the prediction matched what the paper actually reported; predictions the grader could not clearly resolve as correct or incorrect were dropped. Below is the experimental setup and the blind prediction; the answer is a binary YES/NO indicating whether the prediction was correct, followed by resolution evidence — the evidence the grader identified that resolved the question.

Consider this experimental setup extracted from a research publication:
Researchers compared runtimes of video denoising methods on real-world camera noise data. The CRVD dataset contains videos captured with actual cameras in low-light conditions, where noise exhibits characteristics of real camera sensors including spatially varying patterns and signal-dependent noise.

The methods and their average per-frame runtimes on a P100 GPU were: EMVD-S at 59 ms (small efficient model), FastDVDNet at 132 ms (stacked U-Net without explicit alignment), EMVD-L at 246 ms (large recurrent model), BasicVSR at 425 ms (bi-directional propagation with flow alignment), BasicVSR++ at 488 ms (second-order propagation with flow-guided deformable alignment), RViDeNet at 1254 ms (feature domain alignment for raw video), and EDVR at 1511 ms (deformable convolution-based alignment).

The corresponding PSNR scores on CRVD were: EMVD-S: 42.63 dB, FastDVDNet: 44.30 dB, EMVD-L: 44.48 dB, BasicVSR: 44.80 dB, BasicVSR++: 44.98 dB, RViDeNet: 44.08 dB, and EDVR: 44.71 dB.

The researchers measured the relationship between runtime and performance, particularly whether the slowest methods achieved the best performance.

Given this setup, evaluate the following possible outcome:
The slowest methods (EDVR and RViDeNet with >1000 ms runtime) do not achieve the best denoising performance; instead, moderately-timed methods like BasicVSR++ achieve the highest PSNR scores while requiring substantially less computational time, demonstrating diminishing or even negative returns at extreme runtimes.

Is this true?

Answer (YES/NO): YES